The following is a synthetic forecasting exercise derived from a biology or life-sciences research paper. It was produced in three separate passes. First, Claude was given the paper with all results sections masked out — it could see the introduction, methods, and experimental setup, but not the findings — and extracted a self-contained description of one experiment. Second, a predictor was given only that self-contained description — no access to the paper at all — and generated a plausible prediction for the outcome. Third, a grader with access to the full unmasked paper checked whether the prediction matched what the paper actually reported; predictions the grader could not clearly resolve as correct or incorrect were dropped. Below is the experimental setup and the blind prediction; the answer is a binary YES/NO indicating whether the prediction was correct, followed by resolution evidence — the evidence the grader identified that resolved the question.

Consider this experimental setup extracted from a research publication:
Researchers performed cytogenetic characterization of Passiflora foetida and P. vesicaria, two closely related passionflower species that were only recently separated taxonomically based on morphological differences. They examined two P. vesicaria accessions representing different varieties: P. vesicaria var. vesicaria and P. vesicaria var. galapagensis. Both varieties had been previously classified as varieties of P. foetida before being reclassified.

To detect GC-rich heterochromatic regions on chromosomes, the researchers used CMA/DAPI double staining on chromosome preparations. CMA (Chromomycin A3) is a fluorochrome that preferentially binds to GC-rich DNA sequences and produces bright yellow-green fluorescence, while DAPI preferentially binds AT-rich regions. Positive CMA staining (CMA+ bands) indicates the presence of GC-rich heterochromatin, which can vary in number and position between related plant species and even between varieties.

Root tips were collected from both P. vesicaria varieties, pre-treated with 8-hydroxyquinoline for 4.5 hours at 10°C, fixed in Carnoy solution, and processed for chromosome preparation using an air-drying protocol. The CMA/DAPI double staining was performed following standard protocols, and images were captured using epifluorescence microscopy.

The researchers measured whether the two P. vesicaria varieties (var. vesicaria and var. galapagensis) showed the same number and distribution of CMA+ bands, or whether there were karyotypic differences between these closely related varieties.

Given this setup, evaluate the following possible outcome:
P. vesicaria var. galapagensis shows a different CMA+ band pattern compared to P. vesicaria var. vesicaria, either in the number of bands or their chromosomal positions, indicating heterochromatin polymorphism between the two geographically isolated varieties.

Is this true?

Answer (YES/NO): YES